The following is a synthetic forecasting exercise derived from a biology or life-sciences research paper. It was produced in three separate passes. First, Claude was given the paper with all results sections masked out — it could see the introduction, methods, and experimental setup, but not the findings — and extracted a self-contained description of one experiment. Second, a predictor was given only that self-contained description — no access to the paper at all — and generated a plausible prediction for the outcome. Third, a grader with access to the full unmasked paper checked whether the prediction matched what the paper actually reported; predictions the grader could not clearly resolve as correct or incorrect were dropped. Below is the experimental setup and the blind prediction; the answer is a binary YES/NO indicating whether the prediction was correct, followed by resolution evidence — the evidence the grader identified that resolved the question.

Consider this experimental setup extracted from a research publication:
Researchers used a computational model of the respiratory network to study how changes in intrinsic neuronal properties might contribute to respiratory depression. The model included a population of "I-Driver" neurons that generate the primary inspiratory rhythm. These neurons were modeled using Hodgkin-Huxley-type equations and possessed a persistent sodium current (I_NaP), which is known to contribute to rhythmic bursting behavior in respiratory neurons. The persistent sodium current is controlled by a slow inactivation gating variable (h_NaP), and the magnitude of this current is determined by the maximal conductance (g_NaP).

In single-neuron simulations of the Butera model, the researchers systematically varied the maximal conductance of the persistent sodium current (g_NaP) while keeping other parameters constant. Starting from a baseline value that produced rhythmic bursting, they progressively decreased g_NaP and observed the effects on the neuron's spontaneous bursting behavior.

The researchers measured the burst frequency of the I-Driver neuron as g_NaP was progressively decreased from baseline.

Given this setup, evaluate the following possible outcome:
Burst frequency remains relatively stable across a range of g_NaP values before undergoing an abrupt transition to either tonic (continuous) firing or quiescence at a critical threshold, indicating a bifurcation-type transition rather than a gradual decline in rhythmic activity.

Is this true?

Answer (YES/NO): NO